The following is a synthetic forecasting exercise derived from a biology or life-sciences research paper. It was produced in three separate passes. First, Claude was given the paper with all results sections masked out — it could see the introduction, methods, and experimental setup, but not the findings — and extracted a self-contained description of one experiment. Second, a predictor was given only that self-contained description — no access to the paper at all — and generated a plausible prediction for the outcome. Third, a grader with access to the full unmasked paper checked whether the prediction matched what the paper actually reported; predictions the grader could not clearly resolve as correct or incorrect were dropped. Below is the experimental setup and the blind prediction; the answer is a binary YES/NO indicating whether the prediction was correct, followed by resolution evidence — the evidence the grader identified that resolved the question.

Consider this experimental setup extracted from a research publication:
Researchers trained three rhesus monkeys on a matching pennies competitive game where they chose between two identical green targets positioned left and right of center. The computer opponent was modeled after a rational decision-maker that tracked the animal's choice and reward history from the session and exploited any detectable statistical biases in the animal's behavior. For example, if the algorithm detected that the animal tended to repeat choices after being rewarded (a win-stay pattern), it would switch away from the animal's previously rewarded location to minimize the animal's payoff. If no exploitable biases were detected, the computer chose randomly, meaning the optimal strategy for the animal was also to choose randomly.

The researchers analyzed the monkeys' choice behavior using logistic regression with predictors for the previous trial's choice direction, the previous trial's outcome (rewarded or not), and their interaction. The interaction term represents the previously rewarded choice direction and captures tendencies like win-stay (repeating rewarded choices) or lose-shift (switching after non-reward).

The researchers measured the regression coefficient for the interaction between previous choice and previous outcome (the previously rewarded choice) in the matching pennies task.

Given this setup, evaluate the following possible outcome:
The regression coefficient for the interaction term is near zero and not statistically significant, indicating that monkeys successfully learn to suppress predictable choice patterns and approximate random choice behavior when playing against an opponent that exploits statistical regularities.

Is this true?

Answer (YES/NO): NO